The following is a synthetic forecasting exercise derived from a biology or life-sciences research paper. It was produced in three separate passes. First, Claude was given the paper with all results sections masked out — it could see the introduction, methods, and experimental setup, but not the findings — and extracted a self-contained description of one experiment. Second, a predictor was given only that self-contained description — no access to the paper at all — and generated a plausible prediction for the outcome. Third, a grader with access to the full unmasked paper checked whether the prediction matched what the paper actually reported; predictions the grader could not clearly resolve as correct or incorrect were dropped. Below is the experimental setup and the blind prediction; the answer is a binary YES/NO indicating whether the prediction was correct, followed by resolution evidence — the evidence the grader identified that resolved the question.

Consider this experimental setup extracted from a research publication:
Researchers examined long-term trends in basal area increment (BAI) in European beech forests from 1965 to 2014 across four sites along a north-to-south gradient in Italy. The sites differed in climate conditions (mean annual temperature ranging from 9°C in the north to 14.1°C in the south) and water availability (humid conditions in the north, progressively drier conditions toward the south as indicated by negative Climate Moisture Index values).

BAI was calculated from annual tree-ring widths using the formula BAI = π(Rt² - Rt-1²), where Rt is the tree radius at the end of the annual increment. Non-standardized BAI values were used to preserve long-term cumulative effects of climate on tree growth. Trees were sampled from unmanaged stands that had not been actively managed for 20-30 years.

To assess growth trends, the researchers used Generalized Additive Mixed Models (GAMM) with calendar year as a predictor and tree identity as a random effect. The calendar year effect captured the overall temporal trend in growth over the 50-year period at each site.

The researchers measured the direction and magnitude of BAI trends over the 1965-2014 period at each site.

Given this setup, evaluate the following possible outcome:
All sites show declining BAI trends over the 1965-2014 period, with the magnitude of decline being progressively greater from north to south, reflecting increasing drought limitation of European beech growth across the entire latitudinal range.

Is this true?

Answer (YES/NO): NO